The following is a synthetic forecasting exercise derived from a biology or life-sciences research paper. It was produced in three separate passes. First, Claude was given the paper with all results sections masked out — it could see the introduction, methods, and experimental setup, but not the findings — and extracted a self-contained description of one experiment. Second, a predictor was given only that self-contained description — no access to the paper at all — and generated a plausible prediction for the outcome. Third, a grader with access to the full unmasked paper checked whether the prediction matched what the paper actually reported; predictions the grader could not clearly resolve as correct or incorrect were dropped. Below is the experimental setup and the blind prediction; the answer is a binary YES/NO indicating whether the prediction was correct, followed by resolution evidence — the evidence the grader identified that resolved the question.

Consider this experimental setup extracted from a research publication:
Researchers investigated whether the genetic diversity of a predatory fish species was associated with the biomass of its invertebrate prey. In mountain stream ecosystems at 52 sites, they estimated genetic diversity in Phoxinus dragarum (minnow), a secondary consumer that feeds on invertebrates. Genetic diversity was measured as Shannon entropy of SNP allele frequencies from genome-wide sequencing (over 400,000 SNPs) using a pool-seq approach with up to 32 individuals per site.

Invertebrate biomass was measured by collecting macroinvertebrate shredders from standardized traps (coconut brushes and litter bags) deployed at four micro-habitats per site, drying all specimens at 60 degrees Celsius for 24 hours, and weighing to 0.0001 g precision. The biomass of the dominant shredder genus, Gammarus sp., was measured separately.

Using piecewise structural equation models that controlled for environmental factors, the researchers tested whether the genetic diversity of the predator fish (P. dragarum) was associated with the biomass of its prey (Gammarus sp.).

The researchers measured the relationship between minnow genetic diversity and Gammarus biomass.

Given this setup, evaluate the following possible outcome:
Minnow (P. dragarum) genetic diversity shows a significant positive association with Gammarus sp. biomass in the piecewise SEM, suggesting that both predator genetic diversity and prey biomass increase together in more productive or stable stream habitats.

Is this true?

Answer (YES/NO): YES